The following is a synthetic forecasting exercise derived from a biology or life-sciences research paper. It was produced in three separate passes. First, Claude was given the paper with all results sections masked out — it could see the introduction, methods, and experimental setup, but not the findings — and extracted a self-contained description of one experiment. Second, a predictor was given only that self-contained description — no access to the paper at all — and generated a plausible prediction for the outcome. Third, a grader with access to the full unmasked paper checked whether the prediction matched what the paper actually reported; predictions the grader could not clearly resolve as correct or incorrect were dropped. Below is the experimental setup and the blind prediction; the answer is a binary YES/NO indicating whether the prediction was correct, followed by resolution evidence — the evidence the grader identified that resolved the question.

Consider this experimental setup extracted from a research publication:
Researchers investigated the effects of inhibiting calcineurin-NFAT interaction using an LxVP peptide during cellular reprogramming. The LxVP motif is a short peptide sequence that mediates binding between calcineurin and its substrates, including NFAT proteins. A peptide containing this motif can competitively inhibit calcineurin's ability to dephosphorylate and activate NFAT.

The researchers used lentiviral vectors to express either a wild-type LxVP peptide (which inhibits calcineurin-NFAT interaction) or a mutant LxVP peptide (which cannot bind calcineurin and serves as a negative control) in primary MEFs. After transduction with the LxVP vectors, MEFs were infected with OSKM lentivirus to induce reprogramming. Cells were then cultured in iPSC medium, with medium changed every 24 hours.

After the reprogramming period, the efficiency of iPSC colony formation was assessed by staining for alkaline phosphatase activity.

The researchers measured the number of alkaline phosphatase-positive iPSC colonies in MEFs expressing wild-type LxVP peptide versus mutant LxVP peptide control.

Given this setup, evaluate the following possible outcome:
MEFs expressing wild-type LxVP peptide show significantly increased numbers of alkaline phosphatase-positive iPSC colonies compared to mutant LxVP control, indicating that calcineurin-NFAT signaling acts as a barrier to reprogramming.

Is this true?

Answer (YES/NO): NO